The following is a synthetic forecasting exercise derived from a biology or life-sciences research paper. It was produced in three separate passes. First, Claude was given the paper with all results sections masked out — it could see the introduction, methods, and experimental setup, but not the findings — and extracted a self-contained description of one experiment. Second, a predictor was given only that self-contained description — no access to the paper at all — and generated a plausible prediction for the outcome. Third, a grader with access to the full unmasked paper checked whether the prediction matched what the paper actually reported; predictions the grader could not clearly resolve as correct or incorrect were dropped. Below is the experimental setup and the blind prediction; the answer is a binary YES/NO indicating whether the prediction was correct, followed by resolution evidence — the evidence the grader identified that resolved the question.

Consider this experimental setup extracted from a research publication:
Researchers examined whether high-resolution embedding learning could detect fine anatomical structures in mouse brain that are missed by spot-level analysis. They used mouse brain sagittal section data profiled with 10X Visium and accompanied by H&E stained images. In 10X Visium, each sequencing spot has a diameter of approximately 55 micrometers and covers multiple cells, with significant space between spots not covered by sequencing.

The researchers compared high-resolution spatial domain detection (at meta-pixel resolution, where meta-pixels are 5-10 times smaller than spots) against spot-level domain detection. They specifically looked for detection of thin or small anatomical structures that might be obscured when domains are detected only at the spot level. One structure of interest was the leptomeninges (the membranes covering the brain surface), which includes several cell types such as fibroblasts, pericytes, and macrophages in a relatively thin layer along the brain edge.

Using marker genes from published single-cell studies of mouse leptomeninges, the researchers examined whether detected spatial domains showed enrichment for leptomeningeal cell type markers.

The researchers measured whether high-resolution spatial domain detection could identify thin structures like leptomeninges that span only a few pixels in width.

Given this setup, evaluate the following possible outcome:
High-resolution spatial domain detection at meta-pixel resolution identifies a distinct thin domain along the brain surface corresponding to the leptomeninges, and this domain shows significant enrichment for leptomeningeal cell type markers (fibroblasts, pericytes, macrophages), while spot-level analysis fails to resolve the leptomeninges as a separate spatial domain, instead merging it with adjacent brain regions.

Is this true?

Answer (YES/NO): NO